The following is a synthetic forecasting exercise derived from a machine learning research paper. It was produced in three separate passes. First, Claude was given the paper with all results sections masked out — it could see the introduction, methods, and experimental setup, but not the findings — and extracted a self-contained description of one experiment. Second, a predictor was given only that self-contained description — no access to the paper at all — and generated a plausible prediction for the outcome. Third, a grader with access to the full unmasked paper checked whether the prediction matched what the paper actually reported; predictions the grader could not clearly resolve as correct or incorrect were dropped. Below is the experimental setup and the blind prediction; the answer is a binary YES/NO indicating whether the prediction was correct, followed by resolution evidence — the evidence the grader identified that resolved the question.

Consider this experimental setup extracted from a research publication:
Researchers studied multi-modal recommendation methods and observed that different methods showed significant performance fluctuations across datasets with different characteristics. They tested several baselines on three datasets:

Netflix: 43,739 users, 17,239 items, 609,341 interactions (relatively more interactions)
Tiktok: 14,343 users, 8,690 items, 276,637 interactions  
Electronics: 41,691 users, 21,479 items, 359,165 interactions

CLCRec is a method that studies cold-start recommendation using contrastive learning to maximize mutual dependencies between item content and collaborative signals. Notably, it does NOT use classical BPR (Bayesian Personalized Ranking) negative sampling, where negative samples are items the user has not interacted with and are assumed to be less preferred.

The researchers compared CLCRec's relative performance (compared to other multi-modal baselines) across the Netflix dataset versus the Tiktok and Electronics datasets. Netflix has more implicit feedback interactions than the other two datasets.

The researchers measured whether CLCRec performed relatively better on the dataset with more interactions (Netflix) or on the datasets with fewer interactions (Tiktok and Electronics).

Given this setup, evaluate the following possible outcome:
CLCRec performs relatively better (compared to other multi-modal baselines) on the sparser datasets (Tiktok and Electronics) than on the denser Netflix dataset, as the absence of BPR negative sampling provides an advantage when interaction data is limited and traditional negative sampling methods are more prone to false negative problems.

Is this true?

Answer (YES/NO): NO